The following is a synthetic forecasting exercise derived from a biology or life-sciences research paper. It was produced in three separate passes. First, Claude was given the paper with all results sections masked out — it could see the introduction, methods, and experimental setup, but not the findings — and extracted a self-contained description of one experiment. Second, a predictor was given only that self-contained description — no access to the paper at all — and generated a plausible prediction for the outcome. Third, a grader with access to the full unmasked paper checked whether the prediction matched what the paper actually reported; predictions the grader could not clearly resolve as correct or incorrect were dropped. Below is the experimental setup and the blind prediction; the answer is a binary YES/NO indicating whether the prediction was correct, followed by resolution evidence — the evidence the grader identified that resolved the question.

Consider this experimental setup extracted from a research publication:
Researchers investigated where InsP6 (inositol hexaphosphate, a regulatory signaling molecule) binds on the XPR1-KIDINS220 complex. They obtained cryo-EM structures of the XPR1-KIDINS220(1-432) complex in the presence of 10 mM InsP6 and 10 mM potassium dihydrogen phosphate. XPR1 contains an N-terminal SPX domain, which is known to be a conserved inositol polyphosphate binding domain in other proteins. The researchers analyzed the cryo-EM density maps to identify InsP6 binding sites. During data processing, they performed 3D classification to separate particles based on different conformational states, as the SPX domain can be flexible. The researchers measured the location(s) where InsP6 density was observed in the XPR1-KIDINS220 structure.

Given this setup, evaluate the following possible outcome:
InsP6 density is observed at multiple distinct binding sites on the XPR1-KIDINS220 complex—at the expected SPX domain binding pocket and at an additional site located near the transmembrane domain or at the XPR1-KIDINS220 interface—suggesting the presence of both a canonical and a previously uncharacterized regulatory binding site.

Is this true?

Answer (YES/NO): NO